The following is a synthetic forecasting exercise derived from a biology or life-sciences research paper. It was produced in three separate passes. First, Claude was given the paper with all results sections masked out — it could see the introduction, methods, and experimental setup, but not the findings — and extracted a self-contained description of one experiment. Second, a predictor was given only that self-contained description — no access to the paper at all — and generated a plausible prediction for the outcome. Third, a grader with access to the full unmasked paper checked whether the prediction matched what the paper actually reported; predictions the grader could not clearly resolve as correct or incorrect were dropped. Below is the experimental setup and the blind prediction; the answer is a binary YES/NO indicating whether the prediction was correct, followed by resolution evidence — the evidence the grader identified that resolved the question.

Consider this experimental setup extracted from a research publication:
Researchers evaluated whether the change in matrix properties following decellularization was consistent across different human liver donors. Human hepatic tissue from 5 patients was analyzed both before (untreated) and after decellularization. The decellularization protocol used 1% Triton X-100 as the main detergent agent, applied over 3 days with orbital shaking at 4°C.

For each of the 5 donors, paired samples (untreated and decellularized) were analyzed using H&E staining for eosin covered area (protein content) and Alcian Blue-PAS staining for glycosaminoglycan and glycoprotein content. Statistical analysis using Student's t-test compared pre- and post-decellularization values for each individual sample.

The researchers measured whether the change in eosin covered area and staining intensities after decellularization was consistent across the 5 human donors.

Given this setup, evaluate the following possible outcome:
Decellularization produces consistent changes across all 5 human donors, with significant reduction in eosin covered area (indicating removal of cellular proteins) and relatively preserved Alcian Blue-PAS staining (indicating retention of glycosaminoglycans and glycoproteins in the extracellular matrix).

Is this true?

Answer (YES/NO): NO